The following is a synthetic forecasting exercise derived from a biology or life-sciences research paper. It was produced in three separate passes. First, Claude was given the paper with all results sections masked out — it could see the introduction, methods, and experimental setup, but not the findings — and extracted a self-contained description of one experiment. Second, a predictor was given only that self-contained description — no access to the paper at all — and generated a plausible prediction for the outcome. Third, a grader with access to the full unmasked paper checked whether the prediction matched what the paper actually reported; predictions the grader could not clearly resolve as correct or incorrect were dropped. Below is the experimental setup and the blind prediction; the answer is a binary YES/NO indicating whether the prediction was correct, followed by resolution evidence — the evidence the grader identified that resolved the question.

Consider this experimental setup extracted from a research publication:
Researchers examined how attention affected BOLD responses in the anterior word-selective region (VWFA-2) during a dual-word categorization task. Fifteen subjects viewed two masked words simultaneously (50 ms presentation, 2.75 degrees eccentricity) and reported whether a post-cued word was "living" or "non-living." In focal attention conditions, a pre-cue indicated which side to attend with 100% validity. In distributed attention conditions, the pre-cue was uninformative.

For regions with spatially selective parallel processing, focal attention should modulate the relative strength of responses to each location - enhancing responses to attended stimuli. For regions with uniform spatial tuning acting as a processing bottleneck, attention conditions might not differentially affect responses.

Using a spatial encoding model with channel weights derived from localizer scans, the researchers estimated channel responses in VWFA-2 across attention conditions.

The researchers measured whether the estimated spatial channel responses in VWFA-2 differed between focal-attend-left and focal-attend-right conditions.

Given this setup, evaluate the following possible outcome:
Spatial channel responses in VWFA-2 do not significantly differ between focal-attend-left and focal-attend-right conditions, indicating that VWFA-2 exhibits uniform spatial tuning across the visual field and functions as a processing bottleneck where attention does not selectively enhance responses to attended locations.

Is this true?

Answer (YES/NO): YES